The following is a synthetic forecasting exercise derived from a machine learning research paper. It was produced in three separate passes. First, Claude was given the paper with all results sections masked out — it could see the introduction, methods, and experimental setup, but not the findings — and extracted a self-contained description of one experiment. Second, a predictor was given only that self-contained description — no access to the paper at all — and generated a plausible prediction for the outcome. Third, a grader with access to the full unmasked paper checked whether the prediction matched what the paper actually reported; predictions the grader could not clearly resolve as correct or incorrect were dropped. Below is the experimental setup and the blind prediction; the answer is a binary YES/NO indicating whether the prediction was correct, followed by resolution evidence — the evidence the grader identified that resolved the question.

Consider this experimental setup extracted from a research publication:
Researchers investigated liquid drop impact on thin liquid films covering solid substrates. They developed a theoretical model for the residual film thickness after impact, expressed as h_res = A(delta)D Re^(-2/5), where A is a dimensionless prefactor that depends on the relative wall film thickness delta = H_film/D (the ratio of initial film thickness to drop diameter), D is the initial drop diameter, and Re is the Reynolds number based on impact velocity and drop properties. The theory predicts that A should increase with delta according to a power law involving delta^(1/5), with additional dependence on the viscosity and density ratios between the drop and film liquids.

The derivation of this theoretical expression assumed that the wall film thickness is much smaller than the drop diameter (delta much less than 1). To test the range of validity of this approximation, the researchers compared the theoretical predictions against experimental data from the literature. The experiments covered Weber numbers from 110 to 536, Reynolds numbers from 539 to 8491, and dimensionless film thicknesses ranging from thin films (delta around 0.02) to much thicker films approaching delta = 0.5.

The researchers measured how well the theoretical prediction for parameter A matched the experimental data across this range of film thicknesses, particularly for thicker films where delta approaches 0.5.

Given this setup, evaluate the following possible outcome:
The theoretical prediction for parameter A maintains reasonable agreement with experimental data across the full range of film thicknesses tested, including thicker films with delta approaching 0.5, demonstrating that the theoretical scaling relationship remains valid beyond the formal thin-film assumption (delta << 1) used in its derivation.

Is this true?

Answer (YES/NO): YES